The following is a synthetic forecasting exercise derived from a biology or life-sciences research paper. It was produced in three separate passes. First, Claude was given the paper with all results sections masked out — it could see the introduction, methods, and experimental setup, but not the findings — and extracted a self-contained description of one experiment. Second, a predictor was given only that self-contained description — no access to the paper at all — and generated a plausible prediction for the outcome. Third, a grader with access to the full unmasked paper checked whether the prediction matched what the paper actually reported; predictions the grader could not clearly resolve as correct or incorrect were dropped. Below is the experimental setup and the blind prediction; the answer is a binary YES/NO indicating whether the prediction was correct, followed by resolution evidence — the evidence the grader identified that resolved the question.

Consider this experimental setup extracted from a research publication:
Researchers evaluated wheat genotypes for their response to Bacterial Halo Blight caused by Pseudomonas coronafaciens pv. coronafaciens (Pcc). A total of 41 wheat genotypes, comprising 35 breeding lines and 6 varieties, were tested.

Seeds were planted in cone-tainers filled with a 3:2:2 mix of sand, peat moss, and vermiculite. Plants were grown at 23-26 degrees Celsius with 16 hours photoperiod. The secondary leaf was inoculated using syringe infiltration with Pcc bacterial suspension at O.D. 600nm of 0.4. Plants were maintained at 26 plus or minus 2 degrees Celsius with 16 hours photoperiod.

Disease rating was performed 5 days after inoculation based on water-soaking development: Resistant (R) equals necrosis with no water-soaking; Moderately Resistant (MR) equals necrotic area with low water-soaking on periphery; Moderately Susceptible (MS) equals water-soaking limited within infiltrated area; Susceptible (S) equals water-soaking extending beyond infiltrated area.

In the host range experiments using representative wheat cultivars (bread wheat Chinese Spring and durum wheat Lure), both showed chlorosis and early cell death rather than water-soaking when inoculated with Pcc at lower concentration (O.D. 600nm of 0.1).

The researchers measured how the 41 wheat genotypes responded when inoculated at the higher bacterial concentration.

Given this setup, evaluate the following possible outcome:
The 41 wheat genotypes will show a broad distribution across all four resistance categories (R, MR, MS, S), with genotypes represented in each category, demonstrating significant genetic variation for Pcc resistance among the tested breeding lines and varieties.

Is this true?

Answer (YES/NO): NO